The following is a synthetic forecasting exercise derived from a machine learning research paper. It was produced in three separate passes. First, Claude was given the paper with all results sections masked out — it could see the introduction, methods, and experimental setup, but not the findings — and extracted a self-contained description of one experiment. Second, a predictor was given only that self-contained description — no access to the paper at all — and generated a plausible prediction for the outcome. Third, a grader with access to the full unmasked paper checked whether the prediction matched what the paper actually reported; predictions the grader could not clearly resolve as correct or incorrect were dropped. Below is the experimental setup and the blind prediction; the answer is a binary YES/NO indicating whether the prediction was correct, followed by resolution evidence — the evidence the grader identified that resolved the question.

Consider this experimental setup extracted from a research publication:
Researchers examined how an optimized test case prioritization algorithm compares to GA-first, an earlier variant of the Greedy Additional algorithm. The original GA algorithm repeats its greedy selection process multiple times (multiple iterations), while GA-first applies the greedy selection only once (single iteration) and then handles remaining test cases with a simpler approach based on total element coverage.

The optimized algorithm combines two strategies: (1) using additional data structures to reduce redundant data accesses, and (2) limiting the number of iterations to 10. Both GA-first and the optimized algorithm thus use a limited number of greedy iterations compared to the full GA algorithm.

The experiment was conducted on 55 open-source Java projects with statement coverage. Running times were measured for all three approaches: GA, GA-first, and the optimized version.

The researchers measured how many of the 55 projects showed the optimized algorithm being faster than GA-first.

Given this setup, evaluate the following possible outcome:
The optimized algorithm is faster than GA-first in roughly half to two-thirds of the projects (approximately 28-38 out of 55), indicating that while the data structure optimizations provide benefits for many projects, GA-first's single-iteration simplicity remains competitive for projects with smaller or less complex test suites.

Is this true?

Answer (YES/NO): YES